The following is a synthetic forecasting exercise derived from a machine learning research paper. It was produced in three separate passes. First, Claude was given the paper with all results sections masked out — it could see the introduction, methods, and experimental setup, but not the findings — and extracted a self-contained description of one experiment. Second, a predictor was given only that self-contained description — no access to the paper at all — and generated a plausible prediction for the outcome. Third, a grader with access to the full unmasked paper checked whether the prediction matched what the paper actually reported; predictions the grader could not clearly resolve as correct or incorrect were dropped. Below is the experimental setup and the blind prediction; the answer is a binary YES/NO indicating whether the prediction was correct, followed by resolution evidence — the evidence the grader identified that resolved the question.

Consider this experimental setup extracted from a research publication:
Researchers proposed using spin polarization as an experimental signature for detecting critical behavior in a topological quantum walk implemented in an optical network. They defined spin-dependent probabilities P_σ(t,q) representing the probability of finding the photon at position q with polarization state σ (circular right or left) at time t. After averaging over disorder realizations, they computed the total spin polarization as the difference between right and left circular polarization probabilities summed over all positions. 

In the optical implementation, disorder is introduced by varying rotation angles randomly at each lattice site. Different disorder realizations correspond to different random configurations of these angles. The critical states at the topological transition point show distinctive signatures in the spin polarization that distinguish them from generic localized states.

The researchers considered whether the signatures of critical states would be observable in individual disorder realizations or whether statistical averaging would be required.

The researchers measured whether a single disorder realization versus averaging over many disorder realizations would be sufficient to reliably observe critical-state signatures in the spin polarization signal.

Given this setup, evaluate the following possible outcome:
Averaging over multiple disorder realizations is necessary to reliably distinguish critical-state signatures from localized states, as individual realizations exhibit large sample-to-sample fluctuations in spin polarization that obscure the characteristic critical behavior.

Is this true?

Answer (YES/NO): YES